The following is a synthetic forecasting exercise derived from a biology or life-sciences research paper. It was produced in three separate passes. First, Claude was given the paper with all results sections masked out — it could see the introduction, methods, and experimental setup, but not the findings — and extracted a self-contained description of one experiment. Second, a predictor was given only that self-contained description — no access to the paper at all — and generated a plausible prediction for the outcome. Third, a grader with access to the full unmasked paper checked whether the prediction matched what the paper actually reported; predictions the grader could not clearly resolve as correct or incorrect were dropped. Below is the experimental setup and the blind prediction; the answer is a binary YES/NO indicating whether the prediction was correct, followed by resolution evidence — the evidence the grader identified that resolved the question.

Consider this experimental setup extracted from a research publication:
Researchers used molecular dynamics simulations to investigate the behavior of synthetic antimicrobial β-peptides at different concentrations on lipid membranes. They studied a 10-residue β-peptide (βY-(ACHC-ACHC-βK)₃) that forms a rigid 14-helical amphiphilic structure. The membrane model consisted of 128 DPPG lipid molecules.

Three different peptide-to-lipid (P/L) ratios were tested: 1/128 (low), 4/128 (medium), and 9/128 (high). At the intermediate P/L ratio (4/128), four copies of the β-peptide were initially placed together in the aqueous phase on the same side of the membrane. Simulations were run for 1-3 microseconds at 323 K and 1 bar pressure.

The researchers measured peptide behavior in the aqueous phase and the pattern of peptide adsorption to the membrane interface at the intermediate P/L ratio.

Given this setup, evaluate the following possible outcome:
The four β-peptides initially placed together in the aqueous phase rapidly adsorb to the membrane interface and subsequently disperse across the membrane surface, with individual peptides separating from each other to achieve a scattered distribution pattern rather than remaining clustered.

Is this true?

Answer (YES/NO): NO